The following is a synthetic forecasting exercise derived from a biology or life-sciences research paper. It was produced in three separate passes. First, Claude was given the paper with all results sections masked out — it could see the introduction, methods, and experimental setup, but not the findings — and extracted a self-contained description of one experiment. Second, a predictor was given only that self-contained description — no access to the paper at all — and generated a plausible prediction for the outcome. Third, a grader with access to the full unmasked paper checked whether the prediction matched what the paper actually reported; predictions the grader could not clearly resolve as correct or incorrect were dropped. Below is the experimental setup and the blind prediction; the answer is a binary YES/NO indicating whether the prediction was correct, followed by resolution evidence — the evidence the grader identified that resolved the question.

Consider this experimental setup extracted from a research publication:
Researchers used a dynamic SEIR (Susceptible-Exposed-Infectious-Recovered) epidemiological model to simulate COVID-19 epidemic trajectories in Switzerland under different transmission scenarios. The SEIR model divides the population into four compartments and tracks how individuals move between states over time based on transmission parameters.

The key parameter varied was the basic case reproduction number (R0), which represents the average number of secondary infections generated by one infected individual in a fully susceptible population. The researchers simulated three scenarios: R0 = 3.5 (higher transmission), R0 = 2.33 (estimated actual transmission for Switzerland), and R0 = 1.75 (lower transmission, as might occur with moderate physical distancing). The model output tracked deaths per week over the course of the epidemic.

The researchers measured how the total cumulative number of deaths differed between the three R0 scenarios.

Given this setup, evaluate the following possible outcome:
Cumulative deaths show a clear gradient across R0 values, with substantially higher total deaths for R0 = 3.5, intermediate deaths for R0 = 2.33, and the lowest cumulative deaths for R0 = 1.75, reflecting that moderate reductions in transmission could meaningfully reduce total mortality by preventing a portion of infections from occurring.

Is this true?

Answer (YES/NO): YES